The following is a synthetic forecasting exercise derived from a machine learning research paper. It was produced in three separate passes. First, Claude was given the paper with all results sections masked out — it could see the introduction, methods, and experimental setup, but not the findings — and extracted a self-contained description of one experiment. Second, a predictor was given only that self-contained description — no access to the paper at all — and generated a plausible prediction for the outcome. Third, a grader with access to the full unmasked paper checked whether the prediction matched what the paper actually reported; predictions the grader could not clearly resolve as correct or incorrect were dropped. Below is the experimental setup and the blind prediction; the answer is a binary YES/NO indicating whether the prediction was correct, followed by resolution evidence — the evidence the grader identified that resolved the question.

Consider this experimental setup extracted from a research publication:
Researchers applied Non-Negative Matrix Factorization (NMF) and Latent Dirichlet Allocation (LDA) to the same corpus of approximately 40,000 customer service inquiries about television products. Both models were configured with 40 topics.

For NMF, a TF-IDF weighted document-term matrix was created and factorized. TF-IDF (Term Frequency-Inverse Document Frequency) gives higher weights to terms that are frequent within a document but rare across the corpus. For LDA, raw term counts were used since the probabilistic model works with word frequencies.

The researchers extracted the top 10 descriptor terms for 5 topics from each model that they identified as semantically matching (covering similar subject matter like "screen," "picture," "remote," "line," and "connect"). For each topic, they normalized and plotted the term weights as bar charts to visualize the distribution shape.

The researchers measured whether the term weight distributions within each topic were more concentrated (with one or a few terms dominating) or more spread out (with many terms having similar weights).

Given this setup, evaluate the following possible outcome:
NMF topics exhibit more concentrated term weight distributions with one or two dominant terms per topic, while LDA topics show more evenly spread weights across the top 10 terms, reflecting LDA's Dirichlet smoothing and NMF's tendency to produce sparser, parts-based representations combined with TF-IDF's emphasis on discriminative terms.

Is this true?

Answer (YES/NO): YES